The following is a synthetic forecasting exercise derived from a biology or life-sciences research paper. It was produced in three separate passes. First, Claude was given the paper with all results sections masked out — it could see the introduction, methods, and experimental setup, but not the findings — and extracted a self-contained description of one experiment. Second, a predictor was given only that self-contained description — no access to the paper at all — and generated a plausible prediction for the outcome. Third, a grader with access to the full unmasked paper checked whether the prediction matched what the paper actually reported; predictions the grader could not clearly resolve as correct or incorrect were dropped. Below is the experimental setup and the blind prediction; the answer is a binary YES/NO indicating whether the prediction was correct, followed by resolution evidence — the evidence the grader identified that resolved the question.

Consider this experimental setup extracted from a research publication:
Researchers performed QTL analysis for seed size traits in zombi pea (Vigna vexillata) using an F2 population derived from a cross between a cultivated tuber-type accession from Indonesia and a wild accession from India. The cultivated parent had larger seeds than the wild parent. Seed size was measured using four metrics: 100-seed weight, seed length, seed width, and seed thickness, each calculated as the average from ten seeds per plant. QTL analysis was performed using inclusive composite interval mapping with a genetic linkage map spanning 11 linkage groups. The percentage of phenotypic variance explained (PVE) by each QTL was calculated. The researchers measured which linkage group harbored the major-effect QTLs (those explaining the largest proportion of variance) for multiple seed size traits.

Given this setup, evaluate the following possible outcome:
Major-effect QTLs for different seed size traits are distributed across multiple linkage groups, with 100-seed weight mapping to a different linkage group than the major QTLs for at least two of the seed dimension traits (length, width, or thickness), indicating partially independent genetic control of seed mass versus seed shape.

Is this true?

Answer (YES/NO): NO